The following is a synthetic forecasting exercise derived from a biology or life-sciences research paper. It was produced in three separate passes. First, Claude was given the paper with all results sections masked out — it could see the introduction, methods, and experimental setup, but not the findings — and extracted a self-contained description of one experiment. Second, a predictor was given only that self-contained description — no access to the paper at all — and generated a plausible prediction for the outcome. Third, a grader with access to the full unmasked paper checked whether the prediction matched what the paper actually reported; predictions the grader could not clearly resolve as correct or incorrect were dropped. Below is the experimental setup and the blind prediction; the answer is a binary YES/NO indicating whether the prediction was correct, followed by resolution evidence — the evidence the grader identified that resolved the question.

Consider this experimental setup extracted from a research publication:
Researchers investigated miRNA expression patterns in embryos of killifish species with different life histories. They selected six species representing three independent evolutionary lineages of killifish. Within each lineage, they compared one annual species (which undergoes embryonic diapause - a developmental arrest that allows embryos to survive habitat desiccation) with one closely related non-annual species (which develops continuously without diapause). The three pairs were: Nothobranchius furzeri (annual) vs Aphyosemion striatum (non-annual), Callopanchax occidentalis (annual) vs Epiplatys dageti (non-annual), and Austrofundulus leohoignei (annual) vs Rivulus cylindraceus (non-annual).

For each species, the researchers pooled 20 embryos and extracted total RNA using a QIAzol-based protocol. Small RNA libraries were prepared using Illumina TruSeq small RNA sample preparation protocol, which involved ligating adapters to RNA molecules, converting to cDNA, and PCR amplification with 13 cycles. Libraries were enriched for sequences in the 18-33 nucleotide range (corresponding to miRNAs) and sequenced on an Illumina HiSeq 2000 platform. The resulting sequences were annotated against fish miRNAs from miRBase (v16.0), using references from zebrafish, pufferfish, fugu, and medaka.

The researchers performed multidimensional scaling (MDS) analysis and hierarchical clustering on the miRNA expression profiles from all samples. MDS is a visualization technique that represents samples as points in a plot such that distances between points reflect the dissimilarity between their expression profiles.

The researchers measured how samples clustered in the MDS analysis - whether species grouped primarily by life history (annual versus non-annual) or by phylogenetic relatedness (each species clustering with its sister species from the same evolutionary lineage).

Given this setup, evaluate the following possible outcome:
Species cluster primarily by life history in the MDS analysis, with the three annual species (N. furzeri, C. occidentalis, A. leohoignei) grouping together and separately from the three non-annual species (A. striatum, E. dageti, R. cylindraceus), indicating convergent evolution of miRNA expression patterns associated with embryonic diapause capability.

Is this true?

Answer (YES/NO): YES